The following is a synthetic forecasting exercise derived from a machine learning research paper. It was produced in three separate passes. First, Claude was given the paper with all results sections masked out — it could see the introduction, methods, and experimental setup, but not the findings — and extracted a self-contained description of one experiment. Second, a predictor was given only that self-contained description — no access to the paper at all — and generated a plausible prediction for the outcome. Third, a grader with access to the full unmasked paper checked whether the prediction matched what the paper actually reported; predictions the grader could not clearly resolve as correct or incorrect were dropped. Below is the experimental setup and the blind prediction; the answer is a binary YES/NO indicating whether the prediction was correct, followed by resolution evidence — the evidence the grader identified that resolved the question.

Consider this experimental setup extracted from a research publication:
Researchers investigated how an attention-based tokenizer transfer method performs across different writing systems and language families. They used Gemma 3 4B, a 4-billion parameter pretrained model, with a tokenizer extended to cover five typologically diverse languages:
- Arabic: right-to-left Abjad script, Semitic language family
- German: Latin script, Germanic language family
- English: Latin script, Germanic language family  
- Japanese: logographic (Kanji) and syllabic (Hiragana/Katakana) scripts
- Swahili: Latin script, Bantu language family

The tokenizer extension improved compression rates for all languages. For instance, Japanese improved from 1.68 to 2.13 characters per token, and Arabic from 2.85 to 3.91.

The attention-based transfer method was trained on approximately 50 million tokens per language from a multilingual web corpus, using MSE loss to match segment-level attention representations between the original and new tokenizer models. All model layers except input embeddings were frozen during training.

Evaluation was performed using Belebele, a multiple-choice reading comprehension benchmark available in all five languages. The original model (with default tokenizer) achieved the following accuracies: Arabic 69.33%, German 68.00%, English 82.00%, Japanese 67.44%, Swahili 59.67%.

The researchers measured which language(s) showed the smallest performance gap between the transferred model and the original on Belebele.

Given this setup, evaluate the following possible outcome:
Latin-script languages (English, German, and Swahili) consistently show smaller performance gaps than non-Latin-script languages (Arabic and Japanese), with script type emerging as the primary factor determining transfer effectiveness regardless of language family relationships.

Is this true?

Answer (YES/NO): NO